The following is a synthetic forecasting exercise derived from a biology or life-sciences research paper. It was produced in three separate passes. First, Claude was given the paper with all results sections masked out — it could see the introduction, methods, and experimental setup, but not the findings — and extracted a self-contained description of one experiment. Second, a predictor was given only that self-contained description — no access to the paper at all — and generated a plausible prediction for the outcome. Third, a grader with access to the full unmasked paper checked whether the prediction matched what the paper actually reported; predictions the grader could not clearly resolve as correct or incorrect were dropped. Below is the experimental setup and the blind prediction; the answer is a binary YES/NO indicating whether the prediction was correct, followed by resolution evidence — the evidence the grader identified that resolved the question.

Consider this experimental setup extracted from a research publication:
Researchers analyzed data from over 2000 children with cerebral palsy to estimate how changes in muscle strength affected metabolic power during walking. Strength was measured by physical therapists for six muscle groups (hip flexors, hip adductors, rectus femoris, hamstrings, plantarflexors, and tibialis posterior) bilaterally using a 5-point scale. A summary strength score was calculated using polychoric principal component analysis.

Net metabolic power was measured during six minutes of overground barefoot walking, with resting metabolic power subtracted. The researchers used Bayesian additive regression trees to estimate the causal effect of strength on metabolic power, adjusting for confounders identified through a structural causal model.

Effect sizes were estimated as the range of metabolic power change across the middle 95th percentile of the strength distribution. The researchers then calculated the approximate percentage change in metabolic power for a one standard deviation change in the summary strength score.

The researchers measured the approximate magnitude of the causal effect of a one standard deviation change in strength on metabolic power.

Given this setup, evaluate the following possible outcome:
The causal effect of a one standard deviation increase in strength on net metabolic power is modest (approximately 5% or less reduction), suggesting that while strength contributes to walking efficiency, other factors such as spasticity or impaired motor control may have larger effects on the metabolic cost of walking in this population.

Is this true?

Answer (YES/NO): NO